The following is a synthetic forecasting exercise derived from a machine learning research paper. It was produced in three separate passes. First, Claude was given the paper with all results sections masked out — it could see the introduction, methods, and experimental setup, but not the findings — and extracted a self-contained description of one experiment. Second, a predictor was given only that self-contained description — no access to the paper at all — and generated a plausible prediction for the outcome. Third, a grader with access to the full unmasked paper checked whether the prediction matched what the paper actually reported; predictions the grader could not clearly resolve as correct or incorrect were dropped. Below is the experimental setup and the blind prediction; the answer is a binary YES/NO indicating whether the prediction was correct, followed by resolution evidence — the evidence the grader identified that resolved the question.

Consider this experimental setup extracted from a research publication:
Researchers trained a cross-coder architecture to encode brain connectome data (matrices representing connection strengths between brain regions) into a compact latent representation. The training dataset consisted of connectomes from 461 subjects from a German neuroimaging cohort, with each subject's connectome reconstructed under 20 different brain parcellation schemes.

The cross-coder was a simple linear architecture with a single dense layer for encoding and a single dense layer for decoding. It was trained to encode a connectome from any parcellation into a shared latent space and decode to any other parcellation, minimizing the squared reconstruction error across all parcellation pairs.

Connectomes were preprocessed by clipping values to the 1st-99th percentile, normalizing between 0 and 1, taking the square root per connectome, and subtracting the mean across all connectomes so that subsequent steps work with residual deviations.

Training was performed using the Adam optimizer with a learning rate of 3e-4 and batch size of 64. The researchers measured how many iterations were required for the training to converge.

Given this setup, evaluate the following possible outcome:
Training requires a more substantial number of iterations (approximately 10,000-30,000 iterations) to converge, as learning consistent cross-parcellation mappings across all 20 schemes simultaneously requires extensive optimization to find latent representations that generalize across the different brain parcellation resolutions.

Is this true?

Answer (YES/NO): NO